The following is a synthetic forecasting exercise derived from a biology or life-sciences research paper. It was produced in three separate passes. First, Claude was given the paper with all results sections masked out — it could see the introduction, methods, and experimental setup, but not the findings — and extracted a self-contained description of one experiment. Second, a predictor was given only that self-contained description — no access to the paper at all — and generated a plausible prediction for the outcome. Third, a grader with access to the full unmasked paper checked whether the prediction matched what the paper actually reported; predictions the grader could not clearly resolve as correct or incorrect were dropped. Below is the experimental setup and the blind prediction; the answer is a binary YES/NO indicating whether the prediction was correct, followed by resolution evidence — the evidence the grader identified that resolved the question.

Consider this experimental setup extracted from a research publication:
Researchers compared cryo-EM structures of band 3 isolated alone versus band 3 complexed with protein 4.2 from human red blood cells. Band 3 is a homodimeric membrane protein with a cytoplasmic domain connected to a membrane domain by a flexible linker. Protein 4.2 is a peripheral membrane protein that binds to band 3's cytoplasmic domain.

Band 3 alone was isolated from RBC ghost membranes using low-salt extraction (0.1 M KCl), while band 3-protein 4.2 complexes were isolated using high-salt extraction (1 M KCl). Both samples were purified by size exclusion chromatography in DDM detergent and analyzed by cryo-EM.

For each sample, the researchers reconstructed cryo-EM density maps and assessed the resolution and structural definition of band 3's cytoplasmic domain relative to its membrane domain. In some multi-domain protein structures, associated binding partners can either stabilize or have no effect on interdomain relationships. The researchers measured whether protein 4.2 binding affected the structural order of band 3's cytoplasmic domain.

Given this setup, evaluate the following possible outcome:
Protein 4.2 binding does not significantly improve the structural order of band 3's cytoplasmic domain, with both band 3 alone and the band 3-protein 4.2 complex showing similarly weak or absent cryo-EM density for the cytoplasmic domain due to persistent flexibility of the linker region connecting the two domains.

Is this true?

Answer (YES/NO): NO